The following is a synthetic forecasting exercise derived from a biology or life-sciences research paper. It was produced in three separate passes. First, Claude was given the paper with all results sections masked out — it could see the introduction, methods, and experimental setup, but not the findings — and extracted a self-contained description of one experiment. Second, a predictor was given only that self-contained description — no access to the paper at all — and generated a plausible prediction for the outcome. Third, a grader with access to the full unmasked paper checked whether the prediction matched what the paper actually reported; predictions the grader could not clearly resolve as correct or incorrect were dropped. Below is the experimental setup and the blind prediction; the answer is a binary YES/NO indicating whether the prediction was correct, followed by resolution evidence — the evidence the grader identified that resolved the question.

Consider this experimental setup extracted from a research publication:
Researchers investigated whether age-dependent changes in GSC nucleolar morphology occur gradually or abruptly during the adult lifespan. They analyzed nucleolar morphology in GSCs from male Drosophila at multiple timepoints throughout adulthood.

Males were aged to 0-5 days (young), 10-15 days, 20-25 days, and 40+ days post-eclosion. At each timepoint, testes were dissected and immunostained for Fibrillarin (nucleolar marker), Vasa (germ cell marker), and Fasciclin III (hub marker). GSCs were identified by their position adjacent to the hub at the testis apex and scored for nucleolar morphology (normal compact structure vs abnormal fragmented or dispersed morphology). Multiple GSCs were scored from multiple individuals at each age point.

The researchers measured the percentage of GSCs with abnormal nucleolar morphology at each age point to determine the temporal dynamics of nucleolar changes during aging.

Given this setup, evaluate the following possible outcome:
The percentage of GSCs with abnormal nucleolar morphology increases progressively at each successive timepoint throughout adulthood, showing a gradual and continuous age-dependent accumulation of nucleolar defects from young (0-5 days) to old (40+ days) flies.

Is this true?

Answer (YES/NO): YES